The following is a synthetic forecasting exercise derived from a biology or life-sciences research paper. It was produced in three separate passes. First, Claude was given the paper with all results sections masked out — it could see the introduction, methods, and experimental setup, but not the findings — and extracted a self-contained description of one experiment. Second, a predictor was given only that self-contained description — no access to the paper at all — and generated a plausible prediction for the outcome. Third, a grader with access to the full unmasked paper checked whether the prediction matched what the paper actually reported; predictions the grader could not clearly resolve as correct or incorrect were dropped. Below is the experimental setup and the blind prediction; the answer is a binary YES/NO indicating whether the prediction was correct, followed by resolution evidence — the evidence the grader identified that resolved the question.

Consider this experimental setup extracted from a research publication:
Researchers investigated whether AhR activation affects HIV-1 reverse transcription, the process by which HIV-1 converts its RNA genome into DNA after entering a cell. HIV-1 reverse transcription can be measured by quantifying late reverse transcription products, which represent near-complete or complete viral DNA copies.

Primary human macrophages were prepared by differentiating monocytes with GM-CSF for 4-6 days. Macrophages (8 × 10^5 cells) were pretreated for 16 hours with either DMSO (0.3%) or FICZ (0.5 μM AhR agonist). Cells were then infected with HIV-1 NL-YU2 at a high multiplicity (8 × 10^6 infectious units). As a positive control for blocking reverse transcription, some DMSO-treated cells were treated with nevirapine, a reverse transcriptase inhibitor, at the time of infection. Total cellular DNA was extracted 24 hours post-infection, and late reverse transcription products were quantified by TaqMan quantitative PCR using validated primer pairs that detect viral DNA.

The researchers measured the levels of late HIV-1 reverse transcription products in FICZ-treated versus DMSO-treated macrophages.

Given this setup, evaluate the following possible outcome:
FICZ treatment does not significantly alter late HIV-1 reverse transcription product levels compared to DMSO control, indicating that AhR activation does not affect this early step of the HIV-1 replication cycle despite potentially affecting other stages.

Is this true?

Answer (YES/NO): NO